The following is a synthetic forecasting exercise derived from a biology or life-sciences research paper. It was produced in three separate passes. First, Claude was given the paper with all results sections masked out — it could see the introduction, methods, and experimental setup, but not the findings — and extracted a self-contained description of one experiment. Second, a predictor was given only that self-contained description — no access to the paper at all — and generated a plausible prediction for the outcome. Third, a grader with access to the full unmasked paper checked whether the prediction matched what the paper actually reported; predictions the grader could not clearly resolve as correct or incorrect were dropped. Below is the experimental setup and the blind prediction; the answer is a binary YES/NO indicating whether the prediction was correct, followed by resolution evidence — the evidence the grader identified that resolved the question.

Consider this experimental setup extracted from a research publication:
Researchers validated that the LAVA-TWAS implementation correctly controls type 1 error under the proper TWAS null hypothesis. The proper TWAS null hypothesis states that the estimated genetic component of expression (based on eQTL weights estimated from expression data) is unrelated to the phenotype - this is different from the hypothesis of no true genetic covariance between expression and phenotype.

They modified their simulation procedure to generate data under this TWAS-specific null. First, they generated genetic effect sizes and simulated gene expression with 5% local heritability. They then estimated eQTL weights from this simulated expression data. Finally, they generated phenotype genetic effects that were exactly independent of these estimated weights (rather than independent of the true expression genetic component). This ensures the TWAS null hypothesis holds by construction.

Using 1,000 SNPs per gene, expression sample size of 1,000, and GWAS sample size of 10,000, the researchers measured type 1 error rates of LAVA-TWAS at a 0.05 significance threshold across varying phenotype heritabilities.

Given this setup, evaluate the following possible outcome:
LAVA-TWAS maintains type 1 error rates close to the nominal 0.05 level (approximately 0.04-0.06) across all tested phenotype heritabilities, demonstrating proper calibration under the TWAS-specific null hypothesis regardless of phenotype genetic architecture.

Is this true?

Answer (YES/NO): YES